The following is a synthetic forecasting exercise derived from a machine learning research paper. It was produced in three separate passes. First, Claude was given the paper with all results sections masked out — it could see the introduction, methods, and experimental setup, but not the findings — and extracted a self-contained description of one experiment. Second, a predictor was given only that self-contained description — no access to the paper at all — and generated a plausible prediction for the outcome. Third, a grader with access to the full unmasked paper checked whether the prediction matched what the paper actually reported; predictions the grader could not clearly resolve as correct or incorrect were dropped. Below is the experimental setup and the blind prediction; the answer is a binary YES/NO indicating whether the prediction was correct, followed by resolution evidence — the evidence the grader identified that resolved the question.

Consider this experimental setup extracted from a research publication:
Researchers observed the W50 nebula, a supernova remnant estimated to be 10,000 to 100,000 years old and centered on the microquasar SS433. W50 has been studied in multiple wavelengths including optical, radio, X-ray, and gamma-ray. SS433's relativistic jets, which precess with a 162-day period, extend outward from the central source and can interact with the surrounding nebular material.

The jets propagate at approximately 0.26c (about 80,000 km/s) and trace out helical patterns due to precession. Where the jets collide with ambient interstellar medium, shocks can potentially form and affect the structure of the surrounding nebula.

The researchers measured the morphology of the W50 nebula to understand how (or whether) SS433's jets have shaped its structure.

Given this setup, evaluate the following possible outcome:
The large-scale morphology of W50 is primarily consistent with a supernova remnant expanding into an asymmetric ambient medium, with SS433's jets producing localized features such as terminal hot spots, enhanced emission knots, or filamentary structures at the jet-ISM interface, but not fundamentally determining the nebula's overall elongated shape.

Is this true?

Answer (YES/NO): NO